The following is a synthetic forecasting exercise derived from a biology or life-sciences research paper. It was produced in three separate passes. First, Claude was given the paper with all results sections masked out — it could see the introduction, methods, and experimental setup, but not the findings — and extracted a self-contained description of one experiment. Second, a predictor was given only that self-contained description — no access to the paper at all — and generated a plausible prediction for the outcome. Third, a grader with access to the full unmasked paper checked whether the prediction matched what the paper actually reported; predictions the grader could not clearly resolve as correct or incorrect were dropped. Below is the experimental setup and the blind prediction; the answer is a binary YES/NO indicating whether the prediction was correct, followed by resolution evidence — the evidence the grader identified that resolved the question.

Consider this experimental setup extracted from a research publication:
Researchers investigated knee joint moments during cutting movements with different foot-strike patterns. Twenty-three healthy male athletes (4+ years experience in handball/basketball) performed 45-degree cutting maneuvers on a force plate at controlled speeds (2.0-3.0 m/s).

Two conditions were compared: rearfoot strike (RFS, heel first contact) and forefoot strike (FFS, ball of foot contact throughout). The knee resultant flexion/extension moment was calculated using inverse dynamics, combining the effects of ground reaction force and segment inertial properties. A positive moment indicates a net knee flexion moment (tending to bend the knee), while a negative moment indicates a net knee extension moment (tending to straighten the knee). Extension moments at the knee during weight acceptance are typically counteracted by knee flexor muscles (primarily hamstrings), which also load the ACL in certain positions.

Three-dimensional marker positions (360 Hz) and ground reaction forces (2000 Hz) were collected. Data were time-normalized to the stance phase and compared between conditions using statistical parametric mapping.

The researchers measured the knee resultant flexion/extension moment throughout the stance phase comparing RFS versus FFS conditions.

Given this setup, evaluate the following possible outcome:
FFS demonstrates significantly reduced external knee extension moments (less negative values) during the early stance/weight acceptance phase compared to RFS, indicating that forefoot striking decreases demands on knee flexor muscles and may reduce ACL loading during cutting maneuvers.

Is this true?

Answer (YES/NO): YES